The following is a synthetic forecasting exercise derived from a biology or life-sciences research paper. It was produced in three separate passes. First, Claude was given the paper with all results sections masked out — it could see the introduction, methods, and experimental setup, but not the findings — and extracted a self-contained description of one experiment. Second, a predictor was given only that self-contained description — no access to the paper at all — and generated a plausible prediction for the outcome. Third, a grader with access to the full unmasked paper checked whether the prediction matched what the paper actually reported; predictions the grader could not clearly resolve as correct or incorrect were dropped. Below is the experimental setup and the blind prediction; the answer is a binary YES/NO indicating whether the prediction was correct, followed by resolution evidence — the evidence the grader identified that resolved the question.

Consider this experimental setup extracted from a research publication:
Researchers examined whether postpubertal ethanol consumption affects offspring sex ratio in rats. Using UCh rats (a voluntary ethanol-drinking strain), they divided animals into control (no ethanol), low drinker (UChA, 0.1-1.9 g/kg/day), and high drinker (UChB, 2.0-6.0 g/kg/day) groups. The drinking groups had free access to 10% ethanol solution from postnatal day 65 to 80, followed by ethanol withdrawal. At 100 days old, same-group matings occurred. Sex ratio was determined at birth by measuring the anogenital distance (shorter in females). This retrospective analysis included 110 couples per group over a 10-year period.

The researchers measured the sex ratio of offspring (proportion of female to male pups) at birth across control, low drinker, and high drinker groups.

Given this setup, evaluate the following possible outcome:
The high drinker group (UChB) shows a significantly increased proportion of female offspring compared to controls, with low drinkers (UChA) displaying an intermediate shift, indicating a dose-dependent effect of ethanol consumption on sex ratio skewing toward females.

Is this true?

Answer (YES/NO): NO